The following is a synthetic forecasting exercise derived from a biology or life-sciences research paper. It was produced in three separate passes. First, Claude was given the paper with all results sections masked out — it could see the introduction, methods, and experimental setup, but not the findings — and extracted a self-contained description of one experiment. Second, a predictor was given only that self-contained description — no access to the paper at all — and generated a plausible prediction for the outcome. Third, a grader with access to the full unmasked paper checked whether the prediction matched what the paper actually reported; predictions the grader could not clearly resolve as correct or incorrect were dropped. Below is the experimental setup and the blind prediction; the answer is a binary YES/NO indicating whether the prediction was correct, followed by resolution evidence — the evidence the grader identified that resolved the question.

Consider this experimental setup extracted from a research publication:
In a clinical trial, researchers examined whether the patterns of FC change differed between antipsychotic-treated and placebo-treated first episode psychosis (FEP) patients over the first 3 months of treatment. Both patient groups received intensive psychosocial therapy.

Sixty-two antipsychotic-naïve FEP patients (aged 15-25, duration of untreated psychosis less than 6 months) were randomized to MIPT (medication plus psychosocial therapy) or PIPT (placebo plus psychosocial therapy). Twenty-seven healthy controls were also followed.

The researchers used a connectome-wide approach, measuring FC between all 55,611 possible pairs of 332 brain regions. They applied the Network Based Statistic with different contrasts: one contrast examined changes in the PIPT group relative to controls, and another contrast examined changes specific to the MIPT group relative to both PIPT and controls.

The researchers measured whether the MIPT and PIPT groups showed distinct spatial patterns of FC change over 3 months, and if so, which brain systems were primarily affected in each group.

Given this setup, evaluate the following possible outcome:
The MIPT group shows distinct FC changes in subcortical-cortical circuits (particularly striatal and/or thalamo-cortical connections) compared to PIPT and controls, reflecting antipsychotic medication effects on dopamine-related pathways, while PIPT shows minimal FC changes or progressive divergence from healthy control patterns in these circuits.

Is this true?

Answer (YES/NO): NO